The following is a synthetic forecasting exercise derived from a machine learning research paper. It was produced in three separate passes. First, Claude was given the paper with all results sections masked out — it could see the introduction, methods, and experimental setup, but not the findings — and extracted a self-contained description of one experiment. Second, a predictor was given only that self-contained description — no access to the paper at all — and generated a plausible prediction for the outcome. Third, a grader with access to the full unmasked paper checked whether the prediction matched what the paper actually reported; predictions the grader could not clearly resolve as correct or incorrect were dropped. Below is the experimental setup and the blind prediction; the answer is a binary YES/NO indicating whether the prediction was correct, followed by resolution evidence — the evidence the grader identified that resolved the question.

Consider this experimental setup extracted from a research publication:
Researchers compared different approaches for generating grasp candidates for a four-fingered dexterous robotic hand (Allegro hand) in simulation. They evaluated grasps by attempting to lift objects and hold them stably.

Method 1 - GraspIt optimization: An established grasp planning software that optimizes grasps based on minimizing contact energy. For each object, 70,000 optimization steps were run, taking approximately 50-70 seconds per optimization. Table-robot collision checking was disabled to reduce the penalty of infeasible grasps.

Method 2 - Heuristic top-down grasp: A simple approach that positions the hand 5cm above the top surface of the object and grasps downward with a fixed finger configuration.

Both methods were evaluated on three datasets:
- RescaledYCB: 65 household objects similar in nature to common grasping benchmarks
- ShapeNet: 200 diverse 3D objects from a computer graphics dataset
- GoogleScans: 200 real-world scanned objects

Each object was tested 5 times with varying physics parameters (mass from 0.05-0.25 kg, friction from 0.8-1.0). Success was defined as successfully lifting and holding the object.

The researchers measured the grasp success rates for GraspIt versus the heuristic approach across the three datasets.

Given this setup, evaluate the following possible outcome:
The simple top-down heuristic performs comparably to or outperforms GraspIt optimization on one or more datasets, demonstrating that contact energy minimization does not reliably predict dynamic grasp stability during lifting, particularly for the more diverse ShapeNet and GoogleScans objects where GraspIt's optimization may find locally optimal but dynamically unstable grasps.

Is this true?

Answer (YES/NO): NO